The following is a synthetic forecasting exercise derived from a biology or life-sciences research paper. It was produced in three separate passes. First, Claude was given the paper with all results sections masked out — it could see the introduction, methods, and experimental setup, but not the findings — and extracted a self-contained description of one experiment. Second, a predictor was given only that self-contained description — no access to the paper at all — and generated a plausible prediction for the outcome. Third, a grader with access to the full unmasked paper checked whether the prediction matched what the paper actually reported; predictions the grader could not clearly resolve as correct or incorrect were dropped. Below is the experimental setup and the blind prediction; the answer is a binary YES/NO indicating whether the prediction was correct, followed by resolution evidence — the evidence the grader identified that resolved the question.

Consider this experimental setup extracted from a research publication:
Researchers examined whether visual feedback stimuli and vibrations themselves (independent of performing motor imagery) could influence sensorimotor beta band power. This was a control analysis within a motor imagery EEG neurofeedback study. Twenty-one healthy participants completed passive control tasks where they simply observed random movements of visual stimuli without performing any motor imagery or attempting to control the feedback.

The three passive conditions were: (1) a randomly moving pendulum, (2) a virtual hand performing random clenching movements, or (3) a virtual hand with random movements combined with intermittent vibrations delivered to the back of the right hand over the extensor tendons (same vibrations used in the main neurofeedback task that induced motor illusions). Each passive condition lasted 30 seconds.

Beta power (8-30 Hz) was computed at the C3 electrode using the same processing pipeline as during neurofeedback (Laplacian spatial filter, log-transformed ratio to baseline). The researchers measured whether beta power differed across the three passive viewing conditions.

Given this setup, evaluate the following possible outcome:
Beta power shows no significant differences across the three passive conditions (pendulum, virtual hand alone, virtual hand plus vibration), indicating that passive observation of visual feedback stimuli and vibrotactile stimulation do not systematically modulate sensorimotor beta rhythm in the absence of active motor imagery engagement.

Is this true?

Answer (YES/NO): NO